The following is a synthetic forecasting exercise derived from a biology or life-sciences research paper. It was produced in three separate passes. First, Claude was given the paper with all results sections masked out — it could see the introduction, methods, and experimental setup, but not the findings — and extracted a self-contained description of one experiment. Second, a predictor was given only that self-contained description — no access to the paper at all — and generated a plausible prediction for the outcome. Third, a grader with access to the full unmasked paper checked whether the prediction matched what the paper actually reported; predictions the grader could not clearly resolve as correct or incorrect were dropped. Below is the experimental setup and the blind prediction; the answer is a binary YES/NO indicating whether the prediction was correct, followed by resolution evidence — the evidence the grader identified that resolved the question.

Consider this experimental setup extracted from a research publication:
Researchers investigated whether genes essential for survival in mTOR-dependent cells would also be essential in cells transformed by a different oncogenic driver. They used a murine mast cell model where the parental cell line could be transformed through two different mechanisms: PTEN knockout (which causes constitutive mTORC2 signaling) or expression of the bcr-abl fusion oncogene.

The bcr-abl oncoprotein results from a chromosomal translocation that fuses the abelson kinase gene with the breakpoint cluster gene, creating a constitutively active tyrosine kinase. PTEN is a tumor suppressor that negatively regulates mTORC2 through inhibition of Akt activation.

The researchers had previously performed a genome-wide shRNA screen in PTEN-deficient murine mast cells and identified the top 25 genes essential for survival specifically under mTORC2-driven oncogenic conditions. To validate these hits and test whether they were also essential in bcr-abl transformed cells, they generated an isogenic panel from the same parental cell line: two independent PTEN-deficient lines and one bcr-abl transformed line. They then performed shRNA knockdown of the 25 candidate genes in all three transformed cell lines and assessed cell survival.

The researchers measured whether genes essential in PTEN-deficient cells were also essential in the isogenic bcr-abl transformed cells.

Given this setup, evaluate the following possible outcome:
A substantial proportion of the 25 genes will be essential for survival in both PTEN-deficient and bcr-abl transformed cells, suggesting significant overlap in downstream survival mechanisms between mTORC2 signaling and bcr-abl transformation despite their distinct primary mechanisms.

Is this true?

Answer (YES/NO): NO